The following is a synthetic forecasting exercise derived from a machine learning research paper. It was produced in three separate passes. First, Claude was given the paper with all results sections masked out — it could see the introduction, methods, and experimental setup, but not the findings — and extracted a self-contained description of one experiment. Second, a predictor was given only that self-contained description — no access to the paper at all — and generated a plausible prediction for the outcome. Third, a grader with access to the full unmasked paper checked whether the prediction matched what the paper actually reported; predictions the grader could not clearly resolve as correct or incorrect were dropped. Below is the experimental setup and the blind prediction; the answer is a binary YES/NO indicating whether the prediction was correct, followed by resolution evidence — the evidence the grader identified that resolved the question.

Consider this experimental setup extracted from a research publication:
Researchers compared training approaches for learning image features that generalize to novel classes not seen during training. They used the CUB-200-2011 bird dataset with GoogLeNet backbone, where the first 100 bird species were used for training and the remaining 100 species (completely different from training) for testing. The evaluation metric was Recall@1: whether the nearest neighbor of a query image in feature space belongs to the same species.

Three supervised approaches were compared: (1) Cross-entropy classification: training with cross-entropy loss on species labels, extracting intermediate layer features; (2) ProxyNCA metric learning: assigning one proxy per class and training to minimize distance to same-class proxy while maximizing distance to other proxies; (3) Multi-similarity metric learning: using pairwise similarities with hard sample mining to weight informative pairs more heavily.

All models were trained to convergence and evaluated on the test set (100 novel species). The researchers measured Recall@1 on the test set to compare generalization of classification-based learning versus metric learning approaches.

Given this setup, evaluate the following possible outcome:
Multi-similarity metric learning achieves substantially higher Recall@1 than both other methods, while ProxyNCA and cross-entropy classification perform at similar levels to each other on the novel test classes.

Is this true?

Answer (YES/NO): NO